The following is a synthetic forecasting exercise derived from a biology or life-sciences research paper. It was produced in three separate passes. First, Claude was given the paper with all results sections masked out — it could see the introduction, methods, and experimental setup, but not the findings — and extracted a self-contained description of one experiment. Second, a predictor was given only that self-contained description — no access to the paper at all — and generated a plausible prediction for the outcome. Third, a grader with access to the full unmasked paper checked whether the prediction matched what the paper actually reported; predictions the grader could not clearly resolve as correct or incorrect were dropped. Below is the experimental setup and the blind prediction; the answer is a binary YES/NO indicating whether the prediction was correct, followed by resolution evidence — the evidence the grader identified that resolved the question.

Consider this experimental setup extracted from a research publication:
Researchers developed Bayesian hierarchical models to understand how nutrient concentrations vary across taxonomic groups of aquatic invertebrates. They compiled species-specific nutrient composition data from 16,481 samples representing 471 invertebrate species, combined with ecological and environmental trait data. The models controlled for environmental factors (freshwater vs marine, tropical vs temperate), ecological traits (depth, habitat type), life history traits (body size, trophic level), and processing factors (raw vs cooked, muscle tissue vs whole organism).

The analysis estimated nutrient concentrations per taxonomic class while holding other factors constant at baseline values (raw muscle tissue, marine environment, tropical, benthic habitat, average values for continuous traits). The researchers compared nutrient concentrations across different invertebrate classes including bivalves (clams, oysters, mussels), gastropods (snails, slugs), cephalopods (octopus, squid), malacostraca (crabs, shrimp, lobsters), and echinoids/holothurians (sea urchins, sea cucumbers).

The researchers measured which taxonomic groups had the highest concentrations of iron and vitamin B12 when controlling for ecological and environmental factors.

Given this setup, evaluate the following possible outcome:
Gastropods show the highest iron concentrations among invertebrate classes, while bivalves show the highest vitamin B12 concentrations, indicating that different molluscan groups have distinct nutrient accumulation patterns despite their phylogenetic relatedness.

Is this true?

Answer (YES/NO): NO